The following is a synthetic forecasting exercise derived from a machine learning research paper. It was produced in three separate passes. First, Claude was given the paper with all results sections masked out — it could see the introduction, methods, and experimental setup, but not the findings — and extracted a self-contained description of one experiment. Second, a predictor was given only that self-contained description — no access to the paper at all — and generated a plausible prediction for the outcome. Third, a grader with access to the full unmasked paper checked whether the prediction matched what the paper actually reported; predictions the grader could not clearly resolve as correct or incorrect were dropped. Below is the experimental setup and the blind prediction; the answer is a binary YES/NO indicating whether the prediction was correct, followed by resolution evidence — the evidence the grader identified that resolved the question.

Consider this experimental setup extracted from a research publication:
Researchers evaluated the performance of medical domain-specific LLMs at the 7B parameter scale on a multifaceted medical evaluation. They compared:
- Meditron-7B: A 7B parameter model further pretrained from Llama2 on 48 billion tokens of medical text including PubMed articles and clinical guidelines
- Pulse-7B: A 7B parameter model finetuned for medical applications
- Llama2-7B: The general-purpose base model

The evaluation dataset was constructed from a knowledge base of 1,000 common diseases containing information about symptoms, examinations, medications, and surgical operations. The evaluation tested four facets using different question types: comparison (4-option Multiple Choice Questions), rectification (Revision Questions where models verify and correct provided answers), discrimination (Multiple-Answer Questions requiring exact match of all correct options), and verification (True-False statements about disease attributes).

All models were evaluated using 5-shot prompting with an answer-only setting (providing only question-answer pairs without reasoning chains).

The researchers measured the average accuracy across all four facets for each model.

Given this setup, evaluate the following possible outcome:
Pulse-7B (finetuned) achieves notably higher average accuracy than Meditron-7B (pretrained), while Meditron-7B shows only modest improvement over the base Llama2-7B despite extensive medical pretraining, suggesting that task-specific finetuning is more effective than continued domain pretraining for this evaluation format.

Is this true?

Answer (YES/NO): NO